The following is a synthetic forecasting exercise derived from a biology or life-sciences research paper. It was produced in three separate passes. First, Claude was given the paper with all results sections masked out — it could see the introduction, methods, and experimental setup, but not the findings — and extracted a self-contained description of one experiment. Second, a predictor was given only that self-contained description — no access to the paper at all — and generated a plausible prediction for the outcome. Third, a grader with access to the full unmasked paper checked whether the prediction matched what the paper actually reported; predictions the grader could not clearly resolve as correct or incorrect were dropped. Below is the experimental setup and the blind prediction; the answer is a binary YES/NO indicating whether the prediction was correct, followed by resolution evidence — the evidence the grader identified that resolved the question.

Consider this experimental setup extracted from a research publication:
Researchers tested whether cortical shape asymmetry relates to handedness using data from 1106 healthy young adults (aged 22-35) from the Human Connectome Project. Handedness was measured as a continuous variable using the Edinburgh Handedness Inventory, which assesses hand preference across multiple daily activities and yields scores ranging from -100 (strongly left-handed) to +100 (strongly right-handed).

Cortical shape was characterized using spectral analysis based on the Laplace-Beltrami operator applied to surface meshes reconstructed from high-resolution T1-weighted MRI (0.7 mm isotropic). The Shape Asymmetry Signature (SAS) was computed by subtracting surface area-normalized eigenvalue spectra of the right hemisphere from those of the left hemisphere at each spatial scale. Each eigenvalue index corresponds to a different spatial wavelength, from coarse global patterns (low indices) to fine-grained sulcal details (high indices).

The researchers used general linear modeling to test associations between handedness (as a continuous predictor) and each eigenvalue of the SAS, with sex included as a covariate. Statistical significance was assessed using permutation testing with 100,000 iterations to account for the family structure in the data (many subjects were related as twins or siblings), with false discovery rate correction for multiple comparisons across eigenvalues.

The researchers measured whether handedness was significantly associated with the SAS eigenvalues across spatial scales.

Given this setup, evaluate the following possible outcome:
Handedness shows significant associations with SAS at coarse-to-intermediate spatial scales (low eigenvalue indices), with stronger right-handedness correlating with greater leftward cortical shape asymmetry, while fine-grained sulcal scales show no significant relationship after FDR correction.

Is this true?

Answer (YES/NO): NO